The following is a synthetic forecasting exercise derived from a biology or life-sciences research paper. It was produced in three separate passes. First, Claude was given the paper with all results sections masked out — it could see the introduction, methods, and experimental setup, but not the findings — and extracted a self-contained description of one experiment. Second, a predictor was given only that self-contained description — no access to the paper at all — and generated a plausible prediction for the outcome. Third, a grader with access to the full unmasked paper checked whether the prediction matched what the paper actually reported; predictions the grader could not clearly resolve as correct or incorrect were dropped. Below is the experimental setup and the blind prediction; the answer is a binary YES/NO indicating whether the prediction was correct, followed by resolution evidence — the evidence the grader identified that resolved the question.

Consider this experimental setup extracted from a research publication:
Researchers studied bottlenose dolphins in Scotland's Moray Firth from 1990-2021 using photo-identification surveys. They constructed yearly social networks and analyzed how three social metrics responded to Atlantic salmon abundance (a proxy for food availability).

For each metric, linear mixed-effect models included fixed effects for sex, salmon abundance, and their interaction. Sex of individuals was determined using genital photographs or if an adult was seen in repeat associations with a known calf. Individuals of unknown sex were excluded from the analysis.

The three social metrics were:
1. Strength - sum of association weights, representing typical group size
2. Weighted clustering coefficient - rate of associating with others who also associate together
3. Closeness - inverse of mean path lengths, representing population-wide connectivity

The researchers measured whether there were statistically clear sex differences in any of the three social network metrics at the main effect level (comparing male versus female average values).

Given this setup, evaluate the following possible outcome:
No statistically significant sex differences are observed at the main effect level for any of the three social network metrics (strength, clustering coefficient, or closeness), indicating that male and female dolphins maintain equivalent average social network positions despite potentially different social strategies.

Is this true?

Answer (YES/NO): YES